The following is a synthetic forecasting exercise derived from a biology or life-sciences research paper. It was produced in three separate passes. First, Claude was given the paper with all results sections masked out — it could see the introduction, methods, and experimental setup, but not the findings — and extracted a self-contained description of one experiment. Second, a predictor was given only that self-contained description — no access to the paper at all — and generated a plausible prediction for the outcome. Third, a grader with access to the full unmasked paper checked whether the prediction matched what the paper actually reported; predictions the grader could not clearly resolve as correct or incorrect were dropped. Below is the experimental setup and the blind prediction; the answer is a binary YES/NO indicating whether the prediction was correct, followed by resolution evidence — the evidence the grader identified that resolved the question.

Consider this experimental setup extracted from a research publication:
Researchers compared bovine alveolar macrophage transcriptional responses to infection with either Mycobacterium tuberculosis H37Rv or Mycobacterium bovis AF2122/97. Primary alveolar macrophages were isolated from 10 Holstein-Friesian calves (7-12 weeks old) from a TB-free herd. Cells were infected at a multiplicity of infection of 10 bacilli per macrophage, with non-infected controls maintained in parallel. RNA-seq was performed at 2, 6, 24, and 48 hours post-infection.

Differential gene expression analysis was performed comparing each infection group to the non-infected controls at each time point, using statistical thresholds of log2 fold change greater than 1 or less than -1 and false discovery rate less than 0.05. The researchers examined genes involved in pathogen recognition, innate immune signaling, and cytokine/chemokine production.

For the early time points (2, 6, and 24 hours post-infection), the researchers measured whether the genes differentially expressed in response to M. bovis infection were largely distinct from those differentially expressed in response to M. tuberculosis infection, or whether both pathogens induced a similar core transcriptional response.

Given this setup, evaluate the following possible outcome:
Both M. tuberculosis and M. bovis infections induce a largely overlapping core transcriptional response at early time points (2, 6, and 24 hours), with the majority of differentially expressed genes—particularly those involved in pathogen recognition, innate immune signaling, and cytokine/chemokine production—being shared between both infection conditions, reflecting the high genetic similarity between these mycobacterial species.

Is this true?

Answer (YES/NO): YES